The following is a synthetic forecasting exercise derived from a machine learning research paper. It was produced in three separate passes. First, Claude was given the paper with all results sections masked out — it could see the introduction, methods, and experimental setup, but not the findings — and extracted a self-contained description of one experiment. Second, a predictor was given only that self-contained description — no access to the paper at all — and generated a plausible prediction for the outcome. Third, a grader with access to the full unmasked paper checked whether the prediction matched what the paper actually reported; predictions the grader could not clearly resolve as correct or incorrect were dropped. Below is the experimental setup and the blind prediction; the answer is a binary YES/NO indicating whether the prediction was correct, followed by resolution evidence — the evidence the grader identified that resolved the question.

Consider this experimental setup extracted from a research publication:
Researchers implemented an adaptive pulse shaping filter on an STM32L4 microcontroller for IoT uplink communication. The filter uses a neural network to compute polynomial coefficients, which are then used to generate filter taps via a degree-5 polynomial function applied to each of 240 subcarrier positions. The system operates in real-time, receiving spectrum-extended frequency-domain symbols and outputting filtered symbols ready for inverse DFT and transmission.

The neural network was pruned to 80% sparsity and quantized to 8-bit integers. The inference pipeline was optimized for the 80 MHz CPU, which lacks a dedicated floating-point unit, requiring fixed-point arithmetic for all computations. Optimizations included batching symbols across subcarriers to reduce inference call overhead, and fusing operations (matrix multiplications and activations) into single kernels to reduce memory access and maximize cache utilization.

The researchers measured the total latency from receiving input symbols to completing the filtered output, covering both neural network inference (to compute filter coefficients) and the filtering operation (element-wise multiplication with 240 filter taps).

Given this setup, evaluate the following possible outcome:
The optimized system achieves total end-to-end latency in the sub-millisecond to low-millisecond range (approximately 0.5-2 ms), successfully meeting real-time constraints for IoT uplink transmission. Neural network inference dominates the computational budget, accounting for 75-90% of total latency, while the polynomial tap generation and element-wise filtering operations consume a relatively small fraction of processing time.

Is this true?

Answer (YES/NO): NO